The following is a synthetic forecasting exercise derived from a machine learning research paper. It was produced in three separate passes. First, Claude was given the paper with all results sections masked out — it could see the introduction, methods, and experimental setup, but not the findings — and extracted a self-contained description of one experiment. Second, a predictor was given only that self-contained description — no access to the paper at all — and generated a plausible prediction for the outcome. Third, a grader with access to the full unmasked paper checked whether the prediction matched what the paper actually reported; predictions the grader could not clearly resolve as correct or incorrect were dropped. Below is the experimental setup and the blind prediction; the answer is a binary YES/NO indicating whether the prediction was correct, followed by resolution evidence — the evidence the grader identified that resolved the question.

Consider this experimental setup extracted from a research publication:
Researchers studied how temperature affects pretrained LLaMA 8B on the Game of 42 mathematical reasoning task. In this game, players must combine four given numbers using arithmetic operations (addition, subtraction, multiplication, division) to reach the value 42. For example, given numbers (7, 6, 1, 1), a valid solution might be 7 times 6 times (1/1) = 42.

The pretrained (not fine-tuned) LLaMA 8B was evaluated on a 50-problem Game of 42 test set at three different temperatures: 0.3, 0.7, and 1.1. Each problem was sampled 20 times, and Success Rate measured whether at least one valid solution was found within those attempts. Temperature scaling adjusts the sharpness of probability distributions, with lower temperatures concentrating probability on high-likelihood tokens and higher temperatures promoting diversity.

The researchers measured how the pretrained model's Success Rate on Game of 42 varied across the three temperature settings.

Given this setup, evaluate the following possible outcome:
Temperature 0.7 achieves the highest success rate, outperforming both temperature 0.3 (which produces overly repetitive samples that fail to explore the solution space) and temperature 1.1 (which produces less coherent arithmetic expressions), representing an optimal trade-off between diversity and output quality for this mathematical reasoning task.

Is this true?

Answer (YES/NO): NO